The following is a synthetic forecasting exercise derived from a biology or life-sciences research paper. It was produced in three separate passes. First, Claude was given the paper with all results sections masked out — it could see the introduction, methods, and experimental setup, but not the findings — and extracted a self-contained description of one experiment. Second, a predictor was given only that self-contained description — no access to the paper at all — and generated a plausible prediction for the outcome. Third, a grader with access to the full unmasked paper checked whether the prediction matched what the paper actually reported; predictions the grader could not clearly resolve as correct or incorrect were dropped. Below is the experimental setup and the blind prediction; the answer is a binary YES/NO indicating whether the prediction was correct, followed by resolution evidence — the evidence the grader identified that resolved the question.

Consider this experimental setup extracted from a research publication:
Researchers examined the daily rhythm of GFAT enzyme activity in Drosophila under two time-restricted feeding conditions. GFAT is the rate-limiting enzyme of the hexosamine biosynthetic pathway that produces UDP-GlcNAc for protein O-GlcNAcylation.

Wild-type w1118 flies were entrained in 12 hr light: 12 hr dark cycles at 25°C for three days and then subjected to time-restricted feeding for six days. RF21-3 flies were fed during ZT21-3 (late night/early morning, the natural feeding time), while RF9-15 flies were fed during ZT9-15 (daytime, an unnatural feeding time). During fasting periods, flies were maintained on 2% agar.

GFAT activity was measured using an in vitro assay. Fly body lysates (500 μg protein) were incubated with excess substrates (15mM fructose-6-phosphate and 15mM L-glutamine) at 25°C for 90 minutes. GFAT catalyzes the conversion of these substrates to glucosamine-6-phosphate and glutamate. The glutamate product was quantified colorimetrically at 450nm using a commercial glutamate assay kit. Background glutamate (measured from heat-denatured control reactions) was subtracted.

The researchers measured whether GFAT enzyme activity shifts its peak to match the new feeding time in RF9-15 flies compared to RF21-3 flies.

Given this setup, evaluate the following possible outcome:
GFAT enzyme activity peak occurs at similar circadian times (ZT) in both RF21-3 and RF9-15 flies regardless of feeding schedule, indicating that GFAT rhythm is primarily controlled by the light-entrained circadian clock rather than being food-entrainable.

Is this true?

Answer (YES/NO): NO